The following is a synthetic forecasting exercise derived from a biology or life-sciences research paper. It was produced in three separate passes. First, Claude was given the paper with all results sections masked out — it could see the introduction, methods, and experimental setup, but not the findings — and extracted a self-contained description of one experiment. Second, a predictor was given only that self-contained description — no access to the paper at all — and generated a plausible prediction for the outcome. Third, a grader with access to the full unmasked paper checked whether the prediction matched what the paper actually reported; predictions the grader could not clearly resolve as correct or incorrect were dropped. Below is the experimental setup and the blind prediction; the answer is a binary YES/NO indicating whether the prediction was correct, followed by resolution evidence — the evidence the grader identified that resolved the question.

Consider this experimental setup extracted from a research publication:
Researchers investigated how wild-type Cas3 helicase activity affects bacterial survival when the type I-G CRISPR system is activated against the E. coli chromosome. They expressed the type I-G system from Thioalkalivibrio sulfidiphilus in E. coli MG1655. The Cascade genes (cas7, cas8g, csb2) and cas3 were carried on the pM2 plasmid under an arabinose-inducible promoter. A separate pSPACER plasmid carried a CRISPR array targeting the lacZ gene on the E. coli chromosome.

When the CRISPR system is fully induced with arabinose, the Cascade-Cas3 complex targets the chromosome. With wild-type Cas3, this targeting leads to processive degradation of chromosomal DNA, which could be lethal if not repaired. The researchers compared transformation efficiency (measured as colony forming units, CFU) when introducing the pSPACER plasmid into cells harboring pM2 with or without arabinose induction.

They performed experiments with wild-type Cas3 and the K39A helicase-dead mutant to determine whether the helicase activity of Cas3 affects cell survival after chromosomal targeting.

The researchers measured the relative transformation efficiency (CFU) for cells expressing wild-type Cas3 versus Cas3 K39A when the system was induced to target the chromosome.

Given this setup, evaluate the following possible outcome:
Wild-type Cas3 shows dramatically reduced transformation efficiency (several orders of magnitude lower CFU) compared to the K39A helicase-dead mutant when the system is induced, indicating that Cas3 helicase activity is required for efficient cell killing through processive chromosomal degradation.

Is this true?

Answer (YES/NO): NO